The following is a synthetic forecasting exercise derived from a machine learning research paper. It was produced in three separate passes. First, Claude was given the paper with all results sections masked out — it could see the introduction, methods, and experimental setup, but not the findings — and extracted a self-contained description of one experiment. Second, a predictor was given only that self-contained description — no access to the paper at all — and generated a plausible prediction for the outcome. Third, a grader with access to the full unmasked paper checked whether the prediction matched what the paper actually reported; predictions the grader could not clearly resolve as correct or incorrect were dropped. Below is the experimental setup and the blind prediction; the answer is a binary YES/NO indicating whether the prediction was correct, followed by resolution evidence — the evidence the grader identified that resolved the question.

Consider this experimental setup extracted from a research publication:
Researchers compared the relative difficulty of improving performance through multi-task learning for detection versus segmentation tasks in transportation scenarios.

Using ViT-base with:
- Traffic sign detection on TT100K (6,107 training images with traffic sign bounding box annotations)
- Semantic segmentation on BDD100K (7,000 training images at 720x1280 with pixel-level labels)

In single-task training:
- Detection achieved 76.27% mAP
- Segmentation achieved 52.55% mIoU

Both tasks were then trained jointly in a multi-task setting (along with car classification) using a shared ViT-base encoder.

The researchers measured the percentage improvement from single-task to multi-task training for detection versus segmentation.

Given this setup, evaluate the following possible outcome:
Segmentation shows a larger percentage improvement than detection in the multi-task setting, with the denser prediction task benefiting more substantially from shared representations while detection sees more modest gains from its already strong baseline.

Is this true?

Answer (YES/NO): YES